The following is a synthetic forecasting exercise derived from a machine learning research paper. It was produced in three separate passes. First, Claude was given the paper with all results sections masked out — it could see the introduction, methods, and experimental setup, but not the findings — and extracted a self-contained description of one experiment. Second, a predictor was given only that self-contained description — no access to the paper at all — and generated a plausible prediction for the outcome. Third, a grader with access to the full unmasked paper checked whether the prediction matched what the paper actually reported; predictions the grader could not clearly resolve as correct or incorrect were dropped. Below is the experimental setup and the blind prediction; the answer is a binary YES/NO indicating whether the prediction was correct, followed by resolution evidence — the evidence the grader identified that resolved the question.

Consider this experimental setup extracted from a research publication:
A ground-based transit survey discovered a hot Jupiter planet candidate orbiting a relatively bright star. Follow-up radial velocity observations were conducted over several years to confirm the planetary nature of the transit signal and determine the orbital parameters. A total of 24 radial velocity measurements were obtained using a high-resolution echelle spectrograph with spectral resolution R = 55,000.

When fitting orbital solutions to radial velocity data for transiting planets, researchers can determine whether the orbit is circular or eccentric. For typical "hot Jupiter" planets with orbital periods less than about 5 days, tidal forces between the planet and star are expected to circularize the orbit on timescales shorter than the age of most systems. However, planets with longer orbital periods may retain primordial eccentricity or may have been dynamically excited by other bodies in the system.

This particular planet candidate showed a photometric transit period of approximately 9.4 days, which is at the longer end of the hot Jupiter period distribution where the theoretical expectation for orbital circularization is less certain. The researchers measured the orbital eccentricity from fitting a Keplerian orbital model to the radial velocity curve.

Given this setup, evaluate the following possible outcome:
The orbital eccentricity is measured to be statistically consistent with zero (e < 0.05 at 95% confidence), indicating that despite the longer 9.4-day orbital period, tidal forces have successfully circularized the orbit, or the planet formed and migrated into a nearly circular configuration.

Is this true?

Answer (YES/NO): NO